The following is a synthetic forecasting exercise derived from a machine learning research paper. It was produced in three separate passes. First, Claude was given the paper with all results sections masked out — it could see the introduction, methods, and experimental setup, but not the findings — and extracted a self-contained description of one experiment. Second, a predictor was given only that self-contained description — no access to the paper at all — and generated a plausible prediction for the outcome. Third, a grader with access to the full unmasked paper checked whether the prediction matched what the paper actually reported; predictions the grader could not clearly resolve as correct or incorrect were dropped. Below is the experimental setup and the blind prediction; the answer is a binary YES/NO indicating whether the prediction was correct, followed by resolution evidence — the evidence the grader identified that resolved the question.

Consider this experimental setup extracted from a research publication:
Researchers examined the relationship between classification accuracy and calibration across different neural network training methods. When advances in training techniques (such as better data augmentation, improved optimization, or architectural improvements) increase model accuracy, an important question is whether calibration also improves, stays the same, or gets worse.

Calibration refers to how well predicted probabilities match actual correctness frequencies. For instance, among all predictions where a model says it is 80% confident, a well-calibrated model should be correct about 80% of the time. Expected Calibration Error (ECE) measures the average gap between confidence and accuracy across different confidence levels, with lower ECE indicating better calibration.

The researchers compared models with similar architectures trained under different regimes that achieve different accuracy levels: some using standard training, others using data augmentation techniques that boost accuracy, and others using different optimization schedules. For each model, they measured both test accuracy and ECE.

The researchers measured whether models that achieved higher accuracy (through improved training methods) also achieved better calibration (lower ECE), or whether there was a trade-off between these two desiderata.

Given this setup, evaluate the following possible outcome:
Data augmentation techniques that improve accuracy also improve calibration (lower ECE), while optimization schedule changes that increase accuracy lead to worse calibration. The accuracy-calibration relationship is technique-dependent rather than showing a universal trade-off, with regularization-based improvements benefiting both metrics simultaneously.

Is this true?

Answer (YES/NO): NO